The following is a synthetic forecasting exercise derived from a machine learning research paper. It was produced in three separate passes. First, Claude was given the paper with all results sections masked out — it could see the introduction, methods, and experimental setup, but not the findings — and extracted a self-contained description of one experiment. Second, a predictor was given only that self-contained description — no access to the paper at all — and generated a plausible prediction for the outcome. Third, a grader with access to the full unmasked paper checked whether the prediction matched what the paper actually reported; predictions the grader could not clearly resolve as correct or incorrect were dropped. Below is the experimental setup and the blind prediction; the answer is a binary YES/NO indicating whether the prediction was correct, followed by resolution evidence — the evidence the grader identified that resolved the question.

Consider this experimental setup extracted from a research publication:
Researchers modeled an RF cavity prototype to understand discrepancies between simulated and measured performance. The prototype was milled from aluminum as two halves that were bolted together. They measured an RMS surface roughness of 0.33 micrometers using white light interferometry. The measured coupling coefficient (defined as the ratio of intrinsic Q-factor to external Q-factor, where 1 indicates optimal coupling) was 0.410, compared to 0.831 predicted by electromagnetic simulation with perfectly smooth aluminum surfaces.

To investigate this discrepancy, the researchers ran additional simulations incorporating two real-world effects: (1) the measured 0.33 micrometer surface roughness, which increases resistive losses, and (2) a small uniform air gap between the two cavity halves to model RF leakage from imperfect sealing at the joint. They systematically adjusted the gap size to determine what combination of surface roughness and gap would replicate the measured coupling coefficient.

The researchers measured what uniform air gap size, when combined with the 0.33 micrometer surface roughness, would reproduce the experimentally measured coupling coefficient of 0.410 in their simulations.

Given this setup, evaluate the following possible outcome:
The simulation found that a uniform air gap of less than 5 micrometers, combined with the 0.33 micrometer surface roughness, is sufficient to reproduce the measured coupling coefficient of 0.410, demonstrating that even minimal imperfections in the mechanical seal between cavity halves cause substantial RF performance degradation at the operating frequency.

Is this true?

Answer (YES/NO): YES